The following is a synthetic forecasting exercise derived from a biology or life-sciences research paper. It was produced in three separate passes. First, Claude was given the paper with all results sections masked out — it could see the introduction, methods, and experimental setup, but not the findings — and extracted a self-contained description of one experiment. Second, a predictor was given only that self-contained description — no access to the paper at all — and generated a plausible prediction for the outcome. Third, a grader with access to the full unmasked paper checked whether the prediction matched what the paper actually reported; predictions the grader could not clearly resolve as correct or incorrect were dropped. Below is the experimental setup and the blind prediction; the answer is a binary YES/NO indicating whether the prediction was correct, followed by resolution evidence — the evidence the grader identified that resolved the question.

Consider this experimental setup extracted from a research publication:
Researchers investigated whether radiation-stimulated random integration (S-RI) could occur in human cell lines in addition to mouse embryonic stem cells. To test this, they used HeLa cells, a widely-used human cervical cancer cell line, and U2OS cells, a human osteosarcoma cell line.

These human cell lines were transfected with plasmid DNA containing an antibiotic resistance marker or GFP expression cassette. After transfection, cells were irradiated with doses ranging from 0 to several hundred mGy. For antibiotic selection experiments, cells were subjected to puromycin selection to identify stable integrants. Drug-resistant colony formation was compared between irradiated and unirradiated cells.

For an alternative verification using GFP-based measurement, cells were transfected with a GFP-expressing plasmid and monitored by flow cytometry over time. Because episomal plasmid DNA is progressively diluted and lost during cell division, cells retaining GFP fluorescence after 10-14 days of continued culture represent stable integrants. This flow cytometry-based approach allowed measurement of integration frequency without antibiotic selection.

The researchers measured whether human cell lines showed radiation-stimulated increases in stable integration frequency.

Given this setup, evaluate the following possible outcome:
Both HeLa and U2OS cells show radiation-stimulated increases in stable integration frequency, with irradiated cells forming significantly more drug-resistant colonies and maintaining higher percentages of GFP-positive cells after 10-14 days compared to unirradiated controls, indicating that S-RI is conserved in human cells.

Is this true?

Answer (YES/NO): YES